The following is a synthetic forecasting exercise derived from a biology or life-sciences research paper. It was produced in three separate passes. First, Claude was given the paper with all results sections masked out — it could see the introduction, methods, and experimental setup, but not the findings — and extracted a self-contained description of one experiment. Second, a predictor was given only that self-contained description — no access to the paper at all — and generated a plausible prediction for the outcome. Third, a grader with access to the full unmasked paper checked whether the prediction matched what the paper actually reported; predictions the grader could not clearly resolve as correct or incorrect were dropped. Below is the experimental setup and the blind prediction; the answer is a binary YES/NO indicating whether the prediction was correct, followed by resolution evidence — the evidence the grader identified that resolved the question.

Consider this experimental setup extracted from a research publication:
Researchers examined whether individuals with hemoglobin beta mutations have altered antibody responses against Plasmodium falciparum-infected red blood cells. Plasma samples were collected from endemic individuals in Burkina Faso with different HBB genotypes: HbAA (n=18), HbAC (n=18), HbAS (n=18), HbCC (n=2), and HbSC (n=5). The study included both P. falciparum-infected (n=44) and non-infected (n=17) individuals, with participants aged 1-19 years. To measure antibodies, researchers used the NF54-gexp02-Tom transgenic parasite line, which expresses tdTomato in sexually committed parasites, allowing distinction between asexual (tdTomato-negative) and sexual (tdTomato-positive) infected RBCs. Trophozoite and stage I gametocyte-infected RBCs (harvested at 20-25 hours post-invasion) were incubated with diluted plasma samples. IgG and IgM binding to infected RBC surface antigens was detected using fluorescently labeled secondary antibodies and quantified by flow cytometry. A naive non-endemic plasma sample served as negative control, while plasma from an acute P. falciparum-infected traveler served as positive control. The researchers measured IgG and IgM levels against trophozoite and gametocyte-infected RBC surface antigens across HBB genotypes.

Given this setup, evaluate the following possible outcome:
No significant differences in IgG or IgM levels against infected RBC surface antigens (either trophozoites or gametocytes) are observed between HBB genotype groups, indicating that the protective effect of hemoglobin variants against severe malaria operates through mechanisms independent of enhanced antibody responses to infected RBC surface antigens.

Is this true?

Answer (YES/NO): YES